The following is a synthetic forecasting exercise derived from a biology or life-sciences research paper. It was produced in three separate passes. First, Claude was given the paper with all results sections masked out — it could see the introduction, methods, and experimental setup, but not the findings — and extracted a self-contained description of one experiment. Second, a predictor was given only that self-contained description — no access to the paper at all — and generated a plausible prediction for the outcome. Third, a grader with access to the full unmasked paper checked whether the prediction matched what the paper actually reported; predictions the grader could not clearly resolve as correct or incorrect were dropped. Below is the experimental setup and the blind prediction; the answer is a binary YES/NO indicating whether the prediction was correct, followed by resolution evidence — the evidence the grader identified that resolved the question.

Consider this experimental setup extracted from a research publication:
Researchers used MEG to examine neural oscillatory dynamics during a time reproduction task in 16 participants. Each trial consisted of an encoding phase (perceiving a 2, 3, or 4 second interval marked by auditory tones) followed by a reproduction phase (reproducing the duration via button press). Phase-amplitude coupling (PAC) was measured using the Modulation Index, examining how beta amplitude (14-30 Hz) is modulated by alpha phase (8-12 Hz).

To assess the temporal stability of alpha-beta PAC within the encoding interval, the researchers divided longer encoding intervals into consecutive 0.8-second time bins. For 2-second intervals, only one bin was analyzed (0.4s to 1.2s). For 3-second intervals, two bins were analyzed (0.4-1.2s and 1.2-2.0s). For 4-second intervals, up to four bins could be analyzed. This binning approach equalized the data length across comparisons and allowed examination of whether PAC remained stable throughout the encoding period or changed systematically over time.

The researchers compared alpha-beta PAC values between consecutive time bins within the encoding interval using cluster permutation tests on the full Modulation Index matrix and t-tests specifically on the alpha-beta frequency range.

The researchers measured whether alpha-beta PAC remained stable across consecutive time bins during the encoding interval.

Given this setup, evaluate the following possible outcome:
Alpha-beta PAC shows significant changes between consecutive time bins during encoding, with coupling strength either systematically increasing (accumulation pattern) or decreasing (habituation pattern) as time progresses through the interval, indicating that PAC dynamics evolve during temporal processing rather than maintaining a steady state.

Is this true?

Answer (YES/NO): NO